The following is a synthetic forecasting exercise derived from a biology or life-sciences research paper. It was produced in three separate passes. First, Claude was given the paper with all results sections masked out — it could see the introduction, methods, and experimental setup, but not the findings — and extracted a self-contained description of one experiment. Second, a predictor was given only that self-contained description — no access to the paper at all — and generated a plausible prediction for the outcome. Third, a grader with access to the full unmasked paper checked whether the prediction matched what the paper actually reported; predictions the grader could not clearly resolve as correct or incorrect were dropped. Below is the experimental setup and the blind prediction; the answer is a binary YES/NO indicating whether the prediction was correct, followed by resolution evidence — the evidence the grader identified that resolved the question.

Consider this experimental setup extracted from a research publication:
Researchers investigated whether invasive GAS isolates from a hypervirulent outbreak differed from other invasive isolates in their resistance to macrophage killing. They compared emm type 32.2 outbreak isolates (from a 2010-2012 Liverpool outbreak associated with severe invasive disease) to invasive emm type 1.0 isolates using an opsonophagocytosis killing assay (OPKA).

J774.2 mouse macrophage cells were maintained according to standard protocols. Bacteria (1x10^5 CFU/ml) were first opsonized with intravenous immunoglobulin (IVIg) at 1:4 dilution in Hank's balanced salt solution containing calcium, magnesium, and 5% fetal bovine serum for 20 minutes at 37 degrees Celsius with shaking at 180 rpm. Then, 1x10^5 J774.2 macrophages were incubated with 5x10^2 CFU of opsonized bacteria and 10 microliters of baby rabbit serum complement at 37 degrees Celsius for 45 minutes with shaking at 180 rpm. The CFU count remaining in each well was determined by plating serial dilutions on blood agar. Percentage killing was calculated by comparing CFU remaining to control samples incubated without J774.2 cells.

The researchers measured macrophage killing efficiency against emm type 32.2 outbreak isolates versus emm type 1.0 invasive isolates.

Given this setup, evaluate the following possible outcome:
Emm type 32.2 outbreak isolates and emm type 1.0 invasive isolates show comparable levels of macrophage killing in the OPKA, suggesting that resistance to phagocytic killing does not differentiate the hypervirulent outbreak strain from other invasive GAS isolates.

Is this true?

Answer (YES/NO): NO